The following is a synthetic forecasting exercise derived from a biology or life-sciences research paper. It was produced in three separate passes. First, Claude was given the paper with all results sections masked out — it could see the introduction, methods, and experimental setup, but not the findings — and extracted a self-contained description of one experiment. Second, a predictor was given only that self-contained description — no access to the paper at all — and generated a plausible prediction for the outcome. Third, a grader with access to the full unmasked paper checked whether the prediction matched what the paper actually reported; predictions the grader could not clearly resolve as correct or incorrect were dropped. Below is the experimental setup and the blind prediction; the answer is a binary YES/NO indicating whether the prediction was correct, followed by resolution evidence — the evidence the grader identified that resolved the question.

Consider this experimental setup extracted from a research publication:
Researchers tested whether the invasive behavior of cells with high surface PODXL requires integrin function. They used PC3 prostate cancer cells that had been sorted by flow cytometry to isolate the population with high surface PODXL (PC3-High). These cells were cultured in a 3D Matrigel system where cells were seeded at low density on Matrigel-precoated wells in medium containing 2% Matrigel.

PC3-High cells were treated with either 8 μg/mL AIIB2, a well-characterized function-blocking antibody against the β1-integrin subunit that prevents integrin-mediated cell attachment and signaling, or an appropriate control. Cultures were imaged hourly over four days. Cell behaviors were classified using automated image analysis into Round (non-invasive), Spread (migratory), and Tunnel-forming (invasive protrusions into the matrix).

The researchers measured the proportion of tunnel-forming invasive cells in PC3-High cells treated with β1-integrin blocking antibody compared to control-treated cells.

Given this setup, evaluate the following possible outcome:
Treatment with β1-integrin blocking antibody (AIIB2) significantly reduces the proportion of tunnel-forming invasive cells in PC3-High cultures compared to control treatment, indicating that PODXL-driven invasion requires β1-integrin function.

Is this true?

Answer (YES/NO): YES